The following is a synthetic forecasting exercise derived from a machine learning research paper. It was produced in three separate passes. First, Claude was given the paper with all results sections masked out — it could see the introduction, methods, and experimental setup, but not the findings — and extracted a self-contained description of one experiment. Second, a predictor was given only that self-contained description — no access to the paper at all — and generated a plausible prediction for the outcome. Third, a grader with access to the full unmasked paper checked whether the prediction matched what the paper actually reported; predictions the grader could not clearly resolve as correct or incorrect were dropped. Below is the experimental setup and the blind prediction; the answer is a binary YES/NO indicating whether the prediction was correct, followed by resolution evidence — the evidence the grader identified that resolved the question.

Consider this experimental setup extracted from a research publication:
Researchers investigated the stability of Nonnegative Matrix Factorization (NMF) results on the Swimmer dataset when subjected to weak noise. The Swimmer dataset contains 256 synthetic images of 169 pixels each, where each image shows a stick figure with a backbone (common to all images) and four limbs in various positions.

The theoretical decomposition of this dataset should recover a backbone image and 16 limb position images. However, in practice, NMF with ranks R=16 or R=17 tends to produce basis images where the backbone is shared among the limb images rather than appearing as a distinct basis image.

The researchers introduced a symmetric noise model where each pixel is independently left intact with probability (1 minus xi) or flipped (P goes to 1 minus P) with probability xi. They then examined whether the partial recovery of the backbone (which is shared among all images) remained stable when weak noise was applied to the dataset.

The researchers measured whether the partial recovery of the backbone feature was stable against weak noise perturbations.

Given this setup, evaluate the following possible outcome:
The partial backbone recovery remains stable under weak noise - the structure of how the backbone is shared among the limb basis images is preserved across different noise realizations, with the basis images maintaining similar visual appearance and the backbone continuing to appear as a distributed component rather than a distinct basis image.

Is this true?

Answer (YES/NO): NO